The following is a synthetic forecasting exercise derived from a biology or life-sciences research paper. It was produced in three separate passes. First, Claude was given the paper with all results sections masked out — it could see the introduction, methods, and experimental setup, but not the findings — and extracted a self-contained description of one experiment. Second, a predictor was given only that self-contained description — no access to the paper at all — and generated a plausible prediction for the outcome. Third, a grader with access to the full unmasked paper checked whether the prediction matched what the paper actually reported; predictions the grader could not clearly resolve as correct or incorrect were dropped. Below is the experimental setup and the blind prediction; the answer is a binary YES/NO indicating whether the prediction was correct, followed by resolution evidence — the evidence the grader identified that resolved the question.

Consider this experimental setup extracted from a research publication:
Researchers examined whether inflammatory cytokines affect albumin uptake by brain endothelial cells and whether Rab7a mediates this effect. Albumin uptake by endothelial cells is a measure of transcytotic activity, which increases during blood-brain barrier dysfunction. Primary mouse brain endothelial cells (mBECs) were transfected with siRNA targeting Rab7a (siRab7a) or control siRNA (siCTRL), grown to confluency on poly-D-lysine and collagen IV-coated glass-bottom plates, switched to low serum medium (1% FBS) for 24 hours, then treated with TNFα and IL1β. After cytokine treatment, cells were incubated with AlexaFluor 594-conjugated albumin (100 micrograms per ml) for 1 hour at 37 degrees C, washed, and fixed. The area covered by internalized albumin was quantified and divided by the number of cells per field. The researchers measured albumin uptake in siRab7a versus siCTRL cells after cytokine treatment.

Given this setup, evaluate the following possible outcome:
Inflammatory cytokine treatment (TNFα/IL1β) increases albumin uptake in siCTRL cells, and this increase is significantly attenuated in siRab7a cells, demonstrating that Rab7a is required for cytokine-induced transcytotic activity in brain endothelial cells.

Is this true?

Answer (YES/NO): NO